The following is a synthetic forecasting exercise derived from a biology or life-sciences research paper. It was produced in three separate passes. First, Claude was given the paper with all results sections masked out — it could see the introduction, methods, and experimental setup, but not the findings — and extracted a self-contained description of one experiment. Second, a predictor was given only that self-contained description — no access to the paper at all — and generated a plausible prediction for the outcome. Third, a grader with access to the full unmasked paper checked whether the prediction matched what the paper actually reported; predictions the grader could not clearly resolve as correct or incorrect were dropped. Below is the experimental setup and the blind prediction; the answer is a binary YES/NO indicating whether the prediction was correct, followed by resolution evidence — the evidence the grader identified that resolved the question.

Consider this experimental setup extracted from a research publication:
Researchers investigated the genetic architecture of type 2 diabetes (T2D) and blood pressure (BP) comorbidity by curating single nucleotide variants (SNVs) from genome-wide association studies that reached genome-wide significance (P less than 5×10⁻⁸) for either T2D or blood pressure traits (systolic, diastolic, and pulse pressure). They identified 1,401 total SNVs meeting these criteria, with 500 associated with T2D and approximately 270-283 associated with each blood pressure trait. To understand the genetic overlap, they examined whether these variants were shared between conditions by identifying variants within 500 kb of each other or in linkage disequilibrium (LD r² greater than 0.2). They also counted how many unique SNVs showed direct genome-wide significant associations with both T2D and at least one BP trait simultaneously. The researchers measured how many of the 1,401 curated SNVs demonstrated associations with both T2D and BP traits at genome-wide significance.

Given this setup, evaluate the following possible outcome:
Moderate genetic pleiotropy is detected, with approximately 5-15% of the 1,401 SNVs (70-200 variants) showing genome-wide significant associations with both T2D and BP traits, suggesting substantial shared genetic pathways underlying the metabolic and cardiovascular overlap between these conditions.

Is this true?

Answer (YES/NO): NO